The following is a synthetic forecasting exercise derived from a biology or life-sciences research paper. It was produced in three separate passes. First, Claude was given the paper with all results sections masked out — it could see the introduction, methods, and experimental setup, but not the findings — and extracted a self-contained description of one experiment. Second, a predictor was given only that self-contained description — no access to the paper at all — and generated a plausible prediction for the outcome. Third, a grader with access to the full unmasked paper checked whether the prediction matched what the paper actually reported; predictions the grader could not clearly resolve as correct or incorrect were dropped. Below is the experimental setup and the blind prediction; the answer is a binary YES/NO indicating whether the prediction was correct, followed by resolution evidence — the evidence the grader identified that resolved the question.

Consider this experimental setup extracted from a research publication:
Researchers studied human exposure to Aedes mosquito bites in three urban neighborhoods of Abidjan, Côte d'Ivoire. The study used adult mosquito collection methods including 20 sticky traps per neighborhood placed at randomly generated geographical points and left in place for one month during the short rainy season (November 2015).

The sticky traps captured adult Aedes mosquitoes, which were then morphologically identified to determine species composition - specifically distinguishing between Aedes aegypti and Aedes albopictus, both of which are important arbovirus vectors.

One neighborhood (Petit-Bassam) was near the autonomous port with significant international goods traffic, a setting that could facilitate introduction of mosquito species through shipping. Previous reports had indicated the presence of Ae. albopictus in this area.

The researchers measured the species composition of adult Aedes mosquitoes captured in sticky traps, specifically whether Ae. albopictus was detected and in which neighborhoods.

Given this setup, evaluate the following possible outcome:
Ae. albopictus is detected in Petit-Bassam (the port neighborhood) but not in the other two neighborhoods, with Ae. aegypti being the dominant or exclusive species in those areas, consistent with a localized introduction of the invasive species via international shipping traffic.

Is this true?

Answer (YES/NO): NO